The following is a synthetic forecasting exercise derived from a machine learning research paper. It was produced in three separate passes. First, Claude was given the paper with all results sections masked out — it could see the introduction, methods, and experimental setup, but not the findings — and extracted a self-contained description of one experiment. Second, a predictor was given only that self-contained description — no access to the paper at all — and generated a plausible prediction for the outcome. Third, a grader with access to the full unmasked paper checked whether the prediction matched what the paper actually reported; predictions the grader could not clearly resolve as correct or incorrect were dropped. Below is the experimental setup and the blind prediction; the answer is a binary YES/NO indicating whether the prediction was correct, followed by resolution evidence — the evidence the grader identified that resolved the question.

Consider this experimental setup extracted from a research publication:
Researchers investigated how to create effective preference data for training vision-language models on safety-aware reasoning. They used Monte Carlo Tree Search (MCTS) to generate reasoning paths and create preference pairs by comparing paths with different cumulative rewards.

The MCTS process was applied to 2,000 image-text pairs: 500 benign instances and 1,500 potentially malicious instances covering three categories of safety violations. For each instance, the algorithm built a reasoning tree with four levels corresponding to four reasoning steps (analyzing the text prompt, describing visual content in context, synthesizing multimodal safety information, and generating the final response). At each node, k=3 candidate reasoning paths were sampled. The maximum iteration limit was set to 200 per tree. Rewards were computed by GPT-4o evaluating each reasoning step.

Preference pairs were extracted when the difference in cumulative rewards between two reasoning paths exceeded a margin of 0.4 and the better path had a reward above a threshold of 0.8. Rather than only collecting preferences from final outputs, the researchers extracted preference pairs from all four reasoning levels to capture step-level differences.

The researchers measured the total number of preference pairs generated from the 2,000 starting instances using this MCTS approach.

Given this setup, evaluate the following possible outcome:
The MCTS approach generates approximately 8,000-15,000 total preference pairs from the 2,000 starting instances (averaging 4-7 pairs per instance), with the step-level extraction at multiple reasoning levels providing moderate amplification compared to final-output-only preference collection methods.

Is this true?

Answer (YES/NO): YES